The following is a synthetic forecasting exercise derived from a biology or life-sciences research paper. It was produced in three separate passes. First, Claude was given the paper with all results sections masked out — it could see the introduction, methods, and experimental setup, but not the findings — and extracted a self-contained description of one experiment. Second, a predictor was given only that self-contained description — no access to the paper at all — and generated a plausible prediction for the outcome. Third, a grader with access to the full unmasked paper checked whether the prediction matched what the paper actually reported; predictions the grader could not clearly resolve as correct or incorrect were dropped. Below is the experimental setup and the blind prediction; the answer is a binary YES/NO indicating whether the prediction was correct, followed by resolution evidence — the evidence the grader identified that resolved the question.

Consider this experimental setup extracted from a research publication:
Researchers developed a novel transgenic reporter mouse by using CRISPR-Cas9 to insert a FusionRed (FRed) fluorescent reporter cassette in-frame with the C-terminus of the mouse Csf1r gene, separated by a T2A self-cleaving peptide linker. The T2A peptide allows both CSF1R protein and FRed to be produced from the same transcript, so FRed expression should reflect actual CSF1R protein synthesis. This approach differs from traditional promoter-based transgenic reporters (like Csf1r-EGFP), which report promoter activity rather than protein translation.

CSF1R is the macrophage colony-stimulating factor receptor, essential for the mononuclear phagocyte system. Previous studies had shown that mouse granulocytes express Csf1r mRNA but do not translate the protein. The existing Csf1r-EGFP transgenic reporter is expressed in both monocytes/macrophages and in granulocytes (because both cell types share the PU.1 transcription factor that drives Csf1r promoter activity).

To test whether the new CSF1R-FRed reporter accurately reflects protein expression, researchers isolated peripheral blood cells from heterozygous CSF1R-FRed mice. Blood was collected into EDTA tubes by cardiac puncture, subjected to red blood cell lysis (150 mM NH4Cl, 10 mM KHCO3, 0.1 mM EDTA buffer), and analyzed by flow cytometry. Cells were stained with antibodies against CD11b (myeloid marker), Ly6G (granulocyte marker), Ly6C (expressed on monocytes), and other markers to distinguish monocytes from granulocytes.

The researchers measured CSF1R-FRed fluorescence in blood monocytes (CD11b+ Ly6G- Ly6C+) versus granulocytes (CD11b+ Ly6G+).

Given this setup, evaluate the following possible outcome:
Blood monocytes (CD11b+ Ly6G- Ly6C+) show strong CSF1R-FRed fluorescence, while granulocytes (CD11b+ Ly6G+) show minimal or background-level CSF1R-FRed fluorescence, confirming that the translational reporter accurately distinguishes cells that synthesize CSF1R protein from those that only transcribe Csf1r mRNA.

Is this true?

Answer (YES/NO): YES